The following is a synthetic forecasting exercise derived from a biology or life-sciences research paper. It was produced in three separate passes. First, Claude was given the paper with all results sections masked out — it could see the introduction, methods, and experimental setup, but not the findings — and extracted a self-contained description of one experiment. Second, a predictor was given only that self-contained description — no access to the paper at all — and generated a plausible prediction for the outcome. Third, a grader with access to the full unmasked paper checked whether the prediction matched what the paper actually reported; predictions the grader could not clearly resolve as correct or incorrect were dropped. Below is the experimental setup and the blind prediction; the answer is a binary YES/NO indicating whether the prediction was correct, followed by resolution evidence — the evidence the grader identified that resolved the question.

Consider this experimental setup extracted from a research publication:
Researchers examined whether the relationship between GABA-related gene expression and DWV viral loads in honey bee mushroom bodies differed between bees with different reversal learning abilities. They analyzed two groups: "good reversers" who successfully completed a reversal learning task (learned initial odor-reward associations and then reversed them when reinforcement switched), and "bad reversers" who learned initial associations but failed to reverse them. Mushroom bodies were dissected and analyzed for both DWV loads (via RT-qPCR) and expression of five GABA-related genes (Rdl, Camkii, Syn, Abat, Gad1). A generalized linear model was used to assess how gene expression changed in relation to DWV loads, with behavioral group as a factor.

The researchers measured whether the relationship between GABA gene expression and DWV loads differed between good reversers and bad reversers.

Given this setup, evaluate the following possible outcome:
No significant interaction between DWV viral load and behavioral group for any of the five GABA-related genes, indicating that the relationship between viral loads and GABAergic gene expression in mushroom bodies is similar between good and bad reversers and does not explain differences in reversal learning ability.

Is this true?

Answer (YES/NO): NO